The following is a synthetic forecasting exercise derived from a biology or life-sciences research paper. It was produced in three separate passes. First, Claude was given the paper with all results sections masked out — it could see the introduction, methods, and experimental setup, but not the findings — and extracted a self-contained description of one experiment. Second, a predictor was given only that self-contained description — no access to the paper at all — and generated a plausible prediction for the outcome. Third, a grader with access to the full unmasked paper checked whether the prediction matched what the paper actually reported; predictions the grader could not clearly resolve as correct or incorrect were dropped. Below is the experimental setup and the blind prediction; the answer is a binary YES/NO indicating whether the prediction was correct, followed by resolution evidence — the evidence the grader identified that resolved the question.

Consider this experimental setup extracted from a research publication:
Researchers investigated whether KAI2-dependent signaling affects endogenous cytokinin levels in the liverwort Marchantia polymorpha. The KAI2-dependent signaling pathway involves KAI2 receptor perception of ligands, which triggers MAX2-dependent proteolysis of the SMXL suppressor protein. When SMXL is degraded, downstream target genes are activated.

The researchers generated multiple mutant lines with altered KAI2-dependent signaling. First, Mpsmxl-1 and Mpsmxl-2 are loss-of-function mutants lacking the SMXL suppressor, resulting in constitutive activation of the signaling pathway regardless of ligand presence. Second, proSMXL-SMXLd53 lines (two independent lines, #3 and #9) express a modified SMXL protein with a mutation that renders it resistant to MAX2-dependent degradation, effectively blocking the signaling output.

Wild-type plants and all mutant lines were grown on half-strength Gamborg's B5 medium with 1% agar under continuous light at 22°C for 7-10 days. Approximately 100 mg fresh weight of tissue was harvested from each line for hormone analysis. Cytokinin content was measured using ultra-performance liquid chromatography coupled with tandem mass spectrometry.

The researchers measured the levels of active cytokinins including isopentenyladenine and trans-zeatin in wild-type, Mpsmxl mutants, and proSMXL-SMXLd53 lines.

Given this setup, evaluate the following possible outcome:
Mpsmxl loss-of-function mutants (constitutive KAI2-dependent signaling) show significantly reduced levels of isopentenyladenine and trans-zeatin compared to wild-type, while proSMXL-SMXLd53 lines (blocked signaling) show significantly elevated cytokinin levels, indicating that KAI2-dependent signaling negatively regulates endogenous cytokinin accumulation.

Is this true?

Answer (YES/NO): NO